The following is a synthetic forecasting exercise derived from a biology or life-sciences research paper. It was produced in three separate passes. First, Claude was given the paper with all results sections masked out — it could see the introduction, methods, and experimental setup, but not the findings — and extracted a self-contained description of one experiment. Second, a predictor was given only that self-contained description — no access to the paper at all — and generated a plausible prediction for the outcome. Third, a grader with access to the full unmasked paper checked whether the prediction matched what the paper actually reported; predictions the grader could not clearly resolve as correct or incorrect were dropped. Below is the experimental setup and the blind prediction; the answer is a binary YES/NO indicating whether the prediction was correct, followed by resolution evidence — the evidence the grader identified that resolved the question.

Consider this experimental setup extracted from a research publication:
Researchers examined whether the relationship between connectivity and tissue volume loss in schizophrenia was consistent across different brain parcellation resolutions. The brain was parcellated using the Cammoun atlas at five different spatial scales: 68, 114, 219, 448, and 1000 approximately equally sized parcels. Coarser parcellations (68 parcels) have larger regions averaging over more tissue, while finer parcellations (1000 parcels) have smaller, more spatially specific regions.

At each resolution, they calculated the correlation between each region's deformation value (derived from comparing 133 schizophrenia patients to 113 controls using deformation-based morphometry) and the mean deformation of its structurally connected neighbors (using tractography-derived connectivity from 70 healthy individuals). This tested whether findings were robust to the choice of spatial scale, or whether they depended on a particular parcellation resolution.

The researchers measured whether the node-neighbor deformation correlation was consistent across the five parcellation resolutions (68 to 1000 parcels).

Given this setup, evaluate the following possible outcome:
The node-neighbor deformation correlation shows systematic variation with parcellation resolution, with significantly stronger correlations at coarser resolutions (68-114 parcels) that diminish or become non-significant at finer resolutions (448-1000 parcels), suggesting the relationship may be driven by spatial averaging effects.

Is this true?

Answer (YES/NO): NO